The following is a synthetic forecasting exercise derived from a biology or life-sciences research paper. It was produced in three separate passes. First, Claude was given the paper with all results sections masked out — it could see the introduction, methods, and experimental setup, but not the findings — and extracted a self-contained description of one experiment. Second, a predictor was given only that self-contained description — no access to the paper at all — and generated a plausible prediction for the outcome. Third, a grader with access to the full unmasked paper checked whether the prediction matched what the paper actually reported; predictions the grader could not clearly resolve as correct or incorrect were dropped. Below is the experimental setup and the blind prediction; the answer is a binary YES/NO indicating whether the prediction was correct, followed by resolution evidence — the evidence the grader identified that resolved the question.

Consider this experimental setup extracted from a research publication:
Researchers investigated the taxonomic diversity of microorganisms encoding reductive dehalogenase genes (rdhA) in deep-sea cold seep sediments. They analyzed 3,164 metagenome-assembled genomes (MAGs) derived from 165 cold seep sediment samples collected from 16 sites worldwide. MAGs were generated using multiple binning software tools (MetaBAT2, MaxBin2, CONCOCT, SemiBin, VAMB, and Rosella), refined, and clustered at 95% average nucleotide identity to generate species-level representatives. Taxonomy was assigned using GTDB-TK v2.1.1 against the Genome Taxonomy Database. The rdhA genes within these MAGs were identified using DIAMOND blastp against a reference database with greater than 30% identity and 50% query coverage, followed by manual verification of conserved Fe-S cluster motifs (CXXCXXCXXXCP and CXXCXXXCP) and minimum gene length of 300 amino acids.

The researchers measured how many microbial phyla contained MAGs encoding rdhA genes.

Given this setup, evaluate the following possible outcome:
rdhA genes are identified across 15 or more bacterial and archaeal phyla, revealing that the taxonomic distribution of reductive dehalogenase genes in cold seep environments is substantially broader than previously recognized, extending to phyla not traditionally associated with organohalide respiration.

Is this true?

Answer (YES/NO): YES